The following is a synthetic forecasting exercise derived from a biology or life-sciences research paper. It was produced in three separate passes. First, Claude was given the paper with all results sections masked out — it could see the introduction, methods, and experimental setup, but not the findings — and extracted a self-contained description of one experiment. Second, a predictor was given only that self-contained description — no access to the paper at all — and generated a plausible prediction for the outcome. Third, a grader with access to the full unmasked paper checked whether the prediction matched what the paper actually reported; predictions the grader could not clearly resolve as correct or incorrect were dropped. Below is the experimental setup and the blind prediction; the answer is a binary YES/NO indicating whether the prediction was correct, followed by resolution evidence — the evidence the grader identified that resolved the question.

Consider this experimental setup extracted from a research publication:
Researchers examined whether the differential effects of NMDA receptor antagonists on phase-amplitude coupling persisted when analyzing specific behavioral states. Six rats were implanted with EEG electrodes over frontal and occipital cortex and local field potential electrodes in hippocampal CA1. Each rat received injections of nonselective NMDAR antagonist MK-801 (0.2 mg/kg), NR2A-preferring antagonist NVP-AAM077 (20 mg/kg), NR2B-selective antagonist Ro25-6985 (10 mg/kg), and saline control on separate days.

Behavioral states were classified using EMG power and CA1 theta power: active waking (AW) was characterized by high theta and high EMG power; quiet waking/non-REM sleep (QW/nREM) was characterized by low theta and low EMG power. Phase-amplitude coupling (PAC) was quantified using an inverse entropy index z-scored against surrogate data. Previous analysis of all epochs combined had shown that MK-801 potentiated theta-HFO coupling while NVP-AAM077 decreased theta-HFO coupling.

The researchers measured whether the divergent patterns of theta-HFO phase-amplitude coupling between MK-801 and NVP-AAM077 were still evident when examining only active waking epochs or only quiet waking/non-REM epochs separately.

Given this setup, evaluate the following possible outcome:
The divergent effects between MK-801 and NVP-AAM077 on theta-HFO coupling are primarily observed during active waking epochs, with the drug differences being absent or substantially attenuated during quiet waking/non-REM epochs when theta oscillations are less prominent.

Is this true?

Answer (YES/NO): NO